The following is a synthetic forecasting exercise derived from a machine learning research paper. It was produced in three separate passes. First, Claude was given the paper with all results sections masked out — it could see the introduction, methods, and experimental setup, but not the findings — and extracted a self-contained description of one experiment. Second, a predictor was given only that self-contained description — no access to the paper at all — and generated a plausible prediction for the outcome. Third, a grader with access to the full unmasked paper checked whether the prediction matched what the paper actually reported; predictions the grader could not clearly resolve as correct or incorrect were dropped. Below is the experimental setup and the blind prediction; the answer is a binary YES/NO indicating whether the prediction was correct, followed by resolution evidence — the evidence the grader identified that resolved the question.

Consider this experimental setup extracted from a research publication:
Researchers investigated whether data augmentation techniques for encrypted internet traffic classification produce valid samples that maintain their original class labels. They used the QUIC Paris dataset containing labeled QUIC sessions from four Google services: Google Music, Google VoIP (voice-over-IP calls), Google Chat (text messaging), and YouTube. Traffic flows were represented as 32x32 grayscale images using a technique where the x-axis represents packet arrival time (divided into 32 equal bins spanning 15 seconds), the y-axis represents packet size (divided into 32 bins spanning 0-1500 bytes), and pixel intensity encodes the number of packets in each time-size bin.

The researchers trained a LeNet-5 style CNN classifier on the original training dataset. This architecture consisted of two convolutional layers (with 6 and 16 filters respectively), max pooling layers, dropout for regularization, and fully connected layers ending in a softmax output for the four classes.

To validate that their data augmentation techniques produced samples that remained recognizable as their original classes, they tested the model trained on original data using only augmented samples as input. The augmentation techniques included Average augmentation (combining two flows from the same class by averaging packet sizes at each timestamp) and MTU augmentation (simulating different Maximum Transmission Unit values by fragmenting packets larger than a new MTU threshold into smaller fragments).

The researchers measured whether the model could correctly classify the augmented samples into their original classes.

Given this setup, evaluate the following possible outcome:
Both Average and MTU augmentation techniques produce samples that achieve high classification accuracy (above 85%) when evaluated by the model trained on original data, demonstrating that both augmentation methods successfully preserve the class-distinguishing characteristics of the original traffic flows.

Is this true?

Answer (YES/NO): YES